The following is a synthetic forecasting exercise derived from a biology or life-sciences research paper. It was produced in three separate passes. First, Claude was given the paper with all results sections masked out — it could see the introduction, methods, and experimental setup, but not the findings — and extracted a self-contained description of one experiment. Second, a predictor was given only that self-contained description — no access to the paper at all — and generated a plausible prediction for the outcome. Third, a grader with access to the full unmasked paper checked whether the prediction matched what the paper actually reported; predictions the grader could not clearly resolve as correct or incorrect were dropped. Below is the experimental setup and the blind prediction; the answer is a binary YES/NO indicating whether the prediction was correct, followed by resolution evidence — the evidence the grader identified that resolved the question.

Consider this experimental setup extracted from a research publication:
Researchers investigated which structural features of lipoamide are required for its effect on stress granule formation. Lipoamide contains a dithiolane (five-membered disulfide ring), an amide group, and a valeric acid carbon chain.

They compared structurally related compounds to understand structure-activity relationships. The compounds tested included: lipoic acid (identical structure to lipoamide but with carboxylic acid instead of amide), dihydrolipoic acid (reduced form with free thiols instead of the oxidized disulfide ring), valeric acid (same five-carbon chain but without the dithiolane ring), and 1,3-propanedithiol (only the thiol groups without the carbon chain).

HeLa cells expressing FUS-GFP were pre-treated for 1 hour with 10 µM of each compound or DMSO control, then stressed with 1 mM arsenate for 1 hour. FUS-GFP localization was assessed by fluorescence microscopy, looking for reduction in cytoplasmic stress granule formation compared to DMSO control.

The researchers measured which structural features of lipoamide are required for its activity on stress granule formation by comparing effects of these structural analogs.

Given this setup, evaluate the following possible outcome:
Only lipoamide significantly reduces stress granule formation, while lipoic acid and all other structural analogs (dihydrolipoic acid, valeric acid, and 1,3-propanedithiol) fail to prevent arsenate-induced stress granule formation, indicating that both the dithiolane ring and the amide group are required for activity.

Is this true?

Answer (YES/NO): NO